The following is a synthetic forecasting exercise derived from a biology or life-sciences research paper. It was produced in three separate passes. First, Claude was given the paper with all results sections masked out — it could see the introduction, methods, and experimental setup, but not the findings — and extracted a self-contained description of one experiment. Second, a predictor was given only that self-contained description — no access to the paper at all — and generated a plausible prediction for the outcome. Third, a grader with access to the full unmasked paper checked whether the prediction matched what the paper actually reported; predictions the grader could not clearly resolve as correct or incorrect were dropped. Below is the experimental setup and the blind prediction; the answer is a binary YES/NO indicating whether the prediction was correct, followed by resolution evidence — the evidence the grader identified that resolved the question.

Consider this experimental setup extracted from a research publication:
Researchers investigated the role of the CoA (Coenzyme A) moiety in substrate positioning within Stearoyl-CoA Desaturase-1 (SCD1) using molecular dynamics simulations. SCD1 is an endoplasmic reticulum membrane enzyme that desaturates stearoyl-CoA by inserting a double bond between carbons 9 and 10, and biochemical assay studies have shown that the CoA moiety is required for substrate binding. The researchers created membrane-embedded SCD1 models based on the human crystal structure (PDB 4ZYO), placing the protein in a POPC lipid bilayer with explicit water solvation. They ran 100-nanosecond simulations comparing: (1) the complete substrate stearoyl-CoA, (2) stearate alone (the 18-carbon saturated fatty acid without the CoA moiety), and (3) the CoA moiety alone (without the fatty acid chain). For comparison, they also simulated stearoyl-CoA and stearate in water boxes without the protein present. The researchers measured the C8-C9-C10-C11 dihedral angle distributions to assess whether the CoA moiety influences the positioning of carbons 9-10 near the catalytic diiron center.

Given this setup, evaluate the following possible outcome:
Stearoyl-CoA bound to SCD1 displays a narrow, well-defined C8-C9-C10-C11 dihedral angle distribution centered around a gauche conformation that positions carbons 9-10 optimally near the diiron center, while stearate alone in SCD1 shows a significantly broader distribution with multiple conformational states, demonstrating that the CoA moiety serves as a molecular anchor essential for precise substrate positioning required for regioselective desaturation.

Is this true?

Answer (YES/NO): NO